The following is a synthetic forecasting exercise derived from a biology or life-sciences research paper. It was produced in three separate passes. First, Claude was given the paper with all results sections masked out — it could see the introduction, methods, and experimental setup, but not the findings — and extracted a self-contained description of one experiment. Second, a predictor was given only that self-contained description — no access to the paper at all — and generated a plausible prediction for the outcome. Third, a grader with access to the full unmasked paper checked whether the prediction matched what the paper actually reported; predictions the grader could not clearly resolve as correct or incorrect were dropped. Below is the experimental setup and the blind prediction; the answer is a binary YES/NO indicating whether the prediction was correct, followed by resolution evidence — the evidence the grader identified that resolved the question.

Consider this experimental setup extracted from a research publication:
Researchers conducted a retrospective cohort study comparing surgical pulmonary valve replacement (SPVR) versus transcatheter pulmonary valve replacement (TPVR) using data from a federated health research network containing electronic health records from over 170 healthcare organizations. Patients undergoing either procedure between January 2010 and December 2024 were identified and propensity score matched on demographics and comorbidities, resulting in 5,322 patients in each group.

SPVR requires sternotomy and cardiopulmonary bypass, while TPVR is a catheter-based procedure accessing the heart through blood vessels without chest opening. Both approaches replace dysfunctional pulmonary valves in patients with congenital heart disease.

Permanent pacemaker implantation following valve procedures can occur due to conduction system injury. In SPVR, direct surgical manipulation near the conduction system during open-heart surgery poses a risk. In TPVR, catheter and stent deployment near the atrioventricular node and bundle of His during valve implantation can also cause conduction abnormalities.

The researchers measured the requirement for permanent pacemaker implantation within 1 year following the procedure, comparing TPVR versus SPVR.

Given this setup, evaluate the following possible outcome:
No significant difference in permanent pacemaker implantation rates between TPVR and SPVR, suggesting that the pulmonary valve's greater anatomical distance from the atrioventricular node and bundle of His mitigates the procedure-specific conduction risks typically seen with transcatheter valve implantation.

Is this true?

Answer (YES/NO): YES